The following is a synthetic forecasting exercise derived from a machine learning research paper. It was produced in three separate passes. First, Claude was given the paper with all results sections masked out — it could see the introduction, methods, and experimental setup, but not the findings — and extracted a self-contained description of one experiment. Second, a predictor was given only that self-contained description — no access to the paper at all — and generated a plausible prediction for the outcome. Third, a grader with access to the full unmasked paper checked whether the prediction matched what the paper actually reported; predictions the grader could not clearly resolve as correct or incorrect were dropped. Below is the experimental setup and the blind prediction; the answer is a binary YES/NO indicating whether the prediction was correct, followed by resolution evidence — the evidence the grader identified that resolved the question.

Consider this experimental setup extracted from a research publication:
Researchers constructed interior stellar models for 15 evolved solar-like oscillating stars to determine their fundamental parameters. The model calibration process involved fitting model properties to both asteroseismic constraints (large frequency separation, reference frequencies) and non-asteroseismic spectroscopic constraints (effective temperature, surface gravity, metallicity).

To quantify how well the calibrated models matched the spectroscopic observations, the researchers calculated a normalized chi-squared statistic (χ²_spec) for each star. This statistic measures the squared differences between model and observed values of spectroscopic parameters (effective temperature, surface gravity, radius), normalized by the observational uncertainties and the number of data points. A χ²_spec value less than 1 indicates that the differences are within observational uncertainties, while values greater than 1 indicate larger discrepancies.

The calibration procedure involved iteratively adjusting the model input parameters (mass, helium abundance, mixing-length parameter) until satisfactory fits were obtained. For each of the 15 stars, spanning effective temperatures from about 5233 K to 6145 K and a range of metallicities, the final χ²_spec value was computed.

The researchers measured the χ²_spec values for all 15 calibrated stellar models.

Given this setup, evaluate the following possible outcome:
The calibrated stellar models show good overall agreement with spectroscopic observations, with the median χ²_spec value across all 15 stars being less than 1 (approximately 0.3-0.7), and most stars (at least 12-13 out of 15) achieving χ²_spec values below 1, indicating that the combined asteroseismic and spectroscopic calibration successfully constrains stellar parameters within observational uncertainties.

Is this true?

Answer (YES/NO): NO